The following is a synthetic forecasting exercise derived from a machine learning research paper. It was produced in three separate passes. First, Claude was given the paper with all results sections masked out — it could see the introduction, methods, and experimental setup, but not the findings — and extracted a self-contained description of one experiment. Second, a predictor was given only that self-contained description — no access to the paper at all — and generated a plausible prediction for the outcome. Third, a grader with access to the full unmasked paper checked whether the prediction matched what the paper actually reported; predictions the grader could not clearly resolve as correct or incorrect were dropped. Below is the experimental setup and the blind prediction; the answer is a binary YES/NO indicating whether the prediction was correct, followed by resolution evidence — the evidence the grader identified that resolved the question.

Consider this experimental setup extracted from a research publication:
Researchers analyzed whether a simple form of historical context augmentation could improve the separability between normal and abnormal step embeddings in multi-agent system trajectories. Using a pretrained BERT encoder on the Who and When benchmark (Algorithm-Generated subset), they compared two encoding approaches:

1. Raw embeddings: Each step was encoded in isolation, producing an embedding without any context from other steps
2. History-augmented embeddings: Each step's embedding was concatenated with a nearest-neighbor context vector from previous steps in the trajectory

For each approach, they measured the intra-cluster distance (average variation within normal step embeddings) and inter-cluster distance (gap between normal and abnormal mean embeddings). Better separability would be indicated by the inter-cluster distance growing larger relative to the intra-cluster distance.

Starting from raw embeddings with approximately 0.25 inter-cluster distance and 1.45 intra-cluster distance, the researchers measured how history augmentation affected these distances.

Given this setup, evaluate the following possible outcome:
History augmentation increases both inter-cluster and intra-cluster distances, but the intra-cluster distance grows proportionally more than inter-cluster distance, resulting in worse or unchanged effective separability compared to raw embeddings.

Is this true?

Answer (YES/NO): NO